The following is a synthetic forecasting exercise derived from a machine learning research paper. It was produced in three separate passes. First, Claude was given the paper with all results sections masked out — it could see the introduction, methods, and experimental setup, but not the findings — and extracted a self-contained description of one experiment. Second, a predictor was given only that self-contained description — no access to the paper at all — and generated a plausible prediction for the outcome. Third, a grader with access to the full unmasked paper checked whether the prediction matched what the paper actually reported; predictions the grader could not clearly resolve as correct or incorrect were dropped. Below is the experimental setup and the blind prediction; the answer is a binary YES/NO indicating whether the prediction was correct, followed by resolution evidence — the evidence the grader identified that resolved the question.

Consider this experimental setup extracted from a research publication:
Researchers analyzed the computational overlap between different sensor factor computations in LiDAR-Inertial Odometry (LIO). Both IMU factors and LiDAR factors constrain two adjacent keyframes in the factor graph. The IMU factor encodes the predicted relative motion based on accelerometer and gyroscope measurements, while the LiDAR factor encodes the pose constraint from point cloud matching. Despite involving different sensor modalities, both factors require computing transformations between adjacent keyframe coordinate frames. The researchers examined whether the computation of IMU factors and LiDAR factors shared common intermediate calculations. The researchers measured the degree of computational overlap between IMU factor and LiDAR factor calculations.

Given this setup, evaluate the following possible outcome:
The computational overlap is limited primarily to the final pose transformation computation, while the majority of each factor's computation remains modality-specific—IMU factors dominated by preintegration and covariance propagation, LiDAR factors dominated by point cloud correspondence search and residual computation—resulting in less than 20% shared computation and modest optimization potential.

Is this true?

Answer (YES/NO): NO